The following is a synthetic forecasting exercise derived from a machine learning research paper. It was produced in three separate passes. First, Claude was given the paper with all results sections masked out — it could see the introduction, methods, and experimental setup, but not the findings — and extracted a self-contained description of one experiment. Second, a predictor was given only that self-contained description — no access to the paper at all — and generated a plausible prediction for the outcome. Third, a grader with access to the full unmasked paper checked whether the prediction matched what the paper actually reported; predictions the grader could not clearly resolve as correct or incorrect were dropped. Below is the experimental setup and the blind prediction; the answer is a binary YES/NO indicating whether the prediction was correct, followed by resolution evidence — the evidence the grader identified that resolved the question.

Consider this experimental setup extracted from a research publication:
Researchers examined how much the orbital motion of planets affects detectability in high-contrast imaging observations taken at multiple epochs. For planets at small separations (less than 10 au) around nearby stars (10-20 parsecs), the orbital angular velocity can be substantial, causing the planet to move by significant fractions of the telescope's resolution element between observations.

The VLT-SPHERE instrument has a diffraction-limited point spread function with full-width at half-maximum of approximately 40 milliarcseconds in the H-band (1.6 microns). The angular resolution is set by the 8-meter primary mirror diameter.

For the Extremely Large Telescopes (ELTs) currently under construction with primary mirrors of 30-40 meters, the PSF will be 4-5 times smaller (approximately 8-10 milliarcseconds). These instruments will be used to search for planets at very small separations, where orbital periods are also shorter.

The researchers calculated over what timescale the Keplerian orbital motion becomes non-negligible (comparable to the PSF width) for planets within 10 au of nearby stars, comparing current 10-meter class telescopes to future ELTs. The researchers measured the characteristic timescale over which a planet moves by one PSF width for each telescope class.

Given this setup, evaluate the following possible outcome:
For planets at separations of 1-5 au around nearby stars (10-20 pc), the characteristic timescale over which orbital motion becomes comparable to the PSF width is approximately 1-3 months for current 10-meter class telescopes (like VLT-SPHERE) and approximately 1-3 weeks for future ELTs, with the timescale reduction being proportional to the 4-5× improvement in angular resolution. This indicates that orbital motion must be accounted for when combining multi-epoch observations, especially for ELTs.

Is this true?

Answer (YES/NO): NO